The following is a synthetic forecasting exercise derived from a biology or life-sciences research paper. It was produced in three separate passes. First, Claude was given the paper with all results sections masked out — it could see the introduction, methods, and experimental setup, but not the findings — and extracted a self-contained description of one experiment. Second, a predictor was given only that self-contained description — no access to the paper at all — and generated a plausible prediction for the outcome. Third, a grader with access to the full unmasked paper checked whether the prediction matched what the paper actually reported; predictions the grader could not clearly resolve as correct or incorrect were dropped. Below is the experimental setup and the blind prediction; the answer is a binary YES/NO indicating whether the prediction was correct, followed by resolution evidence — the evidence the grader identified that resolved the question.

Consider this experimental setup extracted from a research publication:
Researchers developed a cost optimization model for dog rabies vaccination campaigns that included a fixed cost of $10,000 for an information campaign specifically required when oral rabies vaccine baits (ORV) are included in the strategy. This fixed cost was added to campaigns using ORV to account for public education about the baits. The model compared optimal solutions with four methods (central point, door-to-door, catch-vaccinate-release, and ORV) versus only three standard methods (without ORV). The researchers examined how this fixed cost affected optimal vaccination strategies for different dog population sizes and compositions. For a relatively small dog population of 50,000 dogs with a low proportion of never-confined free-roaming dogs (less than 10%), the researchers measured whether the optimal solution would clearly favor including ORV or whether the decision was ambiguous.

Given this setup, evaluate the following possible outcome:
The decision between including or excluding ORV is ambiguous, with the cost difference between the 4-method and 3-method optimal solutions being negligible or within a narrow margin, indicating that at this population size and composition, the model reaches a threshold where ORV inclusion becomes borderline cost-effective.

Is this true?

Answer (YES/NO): YES